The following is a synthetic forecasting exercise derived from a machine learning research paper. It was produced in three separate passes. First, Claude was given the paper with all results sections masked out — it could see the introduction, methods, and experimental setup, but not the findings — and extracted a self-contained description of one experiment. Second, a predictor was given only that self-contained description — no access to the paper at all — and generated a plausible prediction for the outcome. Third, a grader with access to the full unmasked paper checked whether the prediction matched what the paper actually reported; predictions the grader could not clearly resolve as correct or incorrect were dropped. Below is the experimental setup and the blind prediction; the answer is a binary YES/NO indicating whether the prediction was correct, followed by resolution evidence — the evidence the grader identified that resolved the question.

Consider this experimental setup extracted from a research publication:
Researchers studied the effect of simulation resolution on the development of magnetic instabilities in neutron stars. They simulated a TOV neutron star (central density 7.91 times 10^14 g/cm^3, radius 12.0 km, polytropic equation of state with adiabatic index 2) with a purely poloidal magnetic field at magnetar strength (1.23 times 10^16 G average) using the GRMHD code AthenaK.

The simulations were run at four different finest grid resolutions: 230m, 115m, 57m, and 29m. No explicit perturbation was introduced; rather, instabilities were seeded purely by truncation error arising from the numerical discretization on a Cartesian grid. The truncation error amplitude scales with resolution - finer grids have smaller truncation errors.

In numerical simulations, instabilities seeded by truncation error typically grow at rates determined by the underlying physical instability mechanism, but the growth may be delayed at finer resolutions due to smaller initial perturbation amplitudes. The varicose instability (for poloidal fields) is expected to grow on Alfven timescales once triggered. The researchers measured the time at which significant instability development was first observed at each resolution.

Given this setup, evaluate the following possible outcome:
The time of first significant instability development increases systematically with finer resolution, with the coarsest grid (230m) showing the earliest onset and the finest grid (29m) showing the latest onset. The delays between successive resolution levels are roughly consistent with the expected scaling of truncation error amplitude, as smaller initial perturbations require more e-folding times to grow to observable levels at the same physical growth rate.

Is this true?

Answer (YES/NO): YES